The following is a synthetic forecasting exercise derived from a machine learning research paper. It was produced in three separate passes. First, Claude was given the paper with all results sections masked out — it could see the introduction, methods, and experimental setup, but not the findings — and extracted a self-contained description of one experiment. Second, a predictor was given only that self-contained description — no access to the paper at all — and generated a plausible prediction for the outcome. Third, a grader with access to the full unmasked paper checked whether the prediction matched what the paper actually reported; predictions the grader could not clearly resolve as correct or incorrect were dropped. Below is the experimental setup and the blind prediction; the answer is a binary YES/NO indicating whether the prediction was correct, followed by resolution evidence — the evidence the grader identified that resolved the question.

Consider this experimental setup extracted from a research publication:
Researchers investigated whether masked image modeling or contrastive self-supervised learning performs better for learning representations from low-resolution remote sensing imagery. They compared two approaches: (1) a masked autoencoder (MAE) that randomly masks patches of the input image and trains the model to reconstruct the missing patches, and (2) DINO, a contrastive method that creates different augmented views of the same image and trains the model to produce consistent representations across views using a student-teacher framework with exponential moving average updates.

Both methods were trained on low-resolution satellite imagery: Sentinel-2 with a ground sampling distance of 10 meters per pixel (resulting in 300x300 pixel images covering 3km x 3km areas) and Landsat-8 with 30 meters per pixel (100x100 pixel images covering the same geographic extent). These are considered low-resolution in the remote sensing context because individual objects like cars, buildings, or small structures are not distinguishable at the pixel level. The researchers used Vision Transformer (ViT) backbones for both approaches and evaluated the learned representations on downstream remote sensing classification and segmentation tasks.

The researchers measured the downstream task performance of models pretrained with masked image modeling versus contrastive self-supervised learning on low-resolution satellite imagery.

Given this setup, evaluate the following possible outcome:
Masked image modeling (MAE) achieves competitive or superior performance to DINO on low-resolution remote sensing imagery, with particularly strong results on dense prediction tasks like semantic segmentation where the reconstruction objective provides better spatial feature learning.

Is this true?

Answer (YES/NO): NO